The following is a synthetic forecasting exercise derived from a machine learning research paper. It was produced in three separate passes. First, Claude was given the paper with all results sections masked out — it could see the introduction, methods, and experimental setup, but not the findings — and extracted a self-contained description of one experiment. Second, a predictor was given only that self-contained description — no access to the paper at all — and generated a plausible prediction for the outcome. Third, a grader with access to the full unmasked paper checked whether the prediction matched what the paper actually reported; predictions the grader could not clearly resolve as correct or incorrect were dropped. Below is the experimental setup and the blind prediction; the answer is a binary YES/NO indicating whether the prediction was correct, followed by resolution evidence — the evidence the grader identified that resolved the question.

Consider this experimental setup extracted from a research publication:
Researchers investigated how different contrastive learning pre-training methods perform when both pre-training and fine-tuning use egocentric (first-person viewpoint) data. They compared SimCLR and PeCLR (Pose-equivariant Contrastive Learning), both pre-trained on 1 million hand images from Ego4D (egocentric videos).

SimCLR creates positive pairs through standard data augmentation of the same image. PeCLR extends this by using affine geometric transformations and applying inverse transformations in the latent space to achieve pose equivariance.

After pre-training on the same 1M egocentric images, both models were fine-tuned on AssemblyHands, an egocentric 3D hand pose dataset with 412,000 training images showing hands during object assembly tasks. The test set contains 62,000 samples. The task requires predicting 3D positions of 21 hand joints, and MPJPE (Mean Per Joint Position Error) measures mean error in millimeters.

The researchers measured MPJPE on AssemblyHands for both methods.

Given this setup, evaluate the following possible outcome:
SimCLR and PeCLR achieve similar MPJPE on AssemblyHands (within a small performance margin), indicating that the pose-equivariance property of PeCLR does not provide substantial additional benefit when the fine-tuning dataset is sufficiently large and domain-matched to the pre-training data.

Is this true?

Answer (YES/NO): NO